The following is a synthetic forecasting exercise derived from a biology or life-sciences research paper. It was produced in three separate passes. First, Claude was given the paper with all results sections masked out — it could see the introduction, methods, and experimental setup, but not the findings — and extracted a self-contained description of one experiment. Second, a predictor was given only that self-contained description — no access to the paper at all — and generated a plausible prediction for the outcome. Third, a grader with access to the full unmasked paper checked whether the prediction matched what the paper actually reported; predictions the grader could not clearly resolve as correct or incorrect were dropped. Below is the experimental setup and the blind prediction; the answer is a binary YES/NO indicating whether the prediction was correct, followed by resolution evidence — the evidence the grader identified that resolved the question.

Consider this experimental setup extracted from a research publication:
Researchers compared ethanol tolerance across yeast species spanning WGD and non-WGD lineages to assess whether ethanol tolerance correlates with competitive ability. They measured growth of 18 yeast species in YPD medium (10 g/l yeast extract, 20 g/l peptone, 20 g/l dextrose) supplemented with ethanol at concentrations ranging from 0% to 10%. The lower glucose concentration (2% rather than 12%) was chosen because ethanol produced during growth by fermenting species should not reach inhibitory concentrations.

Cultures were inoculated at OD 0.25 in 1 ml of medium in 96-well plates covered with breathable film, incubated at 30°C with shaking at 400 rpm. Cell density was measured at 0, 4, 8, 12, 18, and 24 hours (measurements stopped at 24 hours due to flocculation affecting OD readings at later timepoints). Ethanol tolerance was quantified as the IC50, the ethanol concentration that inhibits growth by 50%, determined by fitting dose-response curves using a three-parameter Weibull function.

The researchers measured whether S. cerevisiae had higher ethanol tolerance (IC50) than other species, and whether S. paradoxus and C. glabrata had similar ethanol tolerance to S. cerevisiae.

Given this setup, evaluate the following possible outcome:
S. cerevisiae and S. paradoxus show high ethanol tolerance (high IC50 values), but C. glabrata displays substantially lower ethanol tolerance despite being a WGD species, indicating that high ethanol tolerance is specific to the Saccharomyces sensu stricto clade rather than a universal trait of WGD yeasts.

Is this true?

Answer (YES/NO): NO